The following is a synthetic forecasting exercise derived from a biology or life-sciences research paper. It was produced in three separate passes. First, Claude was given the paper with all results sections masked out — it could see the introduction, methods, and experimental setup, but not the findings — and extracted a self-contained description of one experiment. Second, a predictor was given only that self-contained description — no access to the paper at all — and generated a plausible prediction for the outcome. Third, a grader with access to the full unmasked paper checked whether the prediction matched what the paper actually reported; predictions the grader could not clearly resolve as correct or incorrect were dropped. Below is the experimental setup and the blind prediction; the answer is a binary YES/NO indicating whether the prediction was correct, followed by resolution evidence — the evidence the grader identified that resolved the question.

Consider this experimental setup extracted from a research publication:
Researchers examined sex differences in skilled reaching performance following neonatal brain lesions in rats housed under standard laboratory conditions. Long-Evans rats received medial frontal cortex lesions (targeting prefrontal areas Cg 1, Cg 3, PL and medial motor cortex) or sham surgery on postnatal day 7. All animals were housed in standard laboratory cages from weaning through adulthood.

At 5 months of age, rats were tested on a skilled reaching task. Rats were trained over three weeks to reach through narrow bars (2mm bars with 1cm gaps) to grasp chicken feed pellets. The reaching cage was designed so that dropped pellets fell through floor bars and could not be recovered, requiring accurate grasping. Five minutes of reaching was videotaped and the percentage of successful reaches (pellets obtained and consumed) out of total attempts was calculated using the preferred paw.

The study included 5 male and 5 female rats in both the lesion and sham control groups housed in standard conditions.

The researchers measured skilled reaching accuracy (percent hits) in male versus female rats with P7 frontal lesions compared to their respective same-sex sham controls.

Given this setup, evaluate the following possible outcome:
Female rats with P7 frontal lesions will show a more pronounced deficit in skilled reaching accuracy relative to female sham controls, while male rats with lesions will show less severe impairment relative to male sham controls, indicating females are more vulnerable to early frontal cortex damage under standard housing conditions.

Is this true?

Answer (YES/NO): NO